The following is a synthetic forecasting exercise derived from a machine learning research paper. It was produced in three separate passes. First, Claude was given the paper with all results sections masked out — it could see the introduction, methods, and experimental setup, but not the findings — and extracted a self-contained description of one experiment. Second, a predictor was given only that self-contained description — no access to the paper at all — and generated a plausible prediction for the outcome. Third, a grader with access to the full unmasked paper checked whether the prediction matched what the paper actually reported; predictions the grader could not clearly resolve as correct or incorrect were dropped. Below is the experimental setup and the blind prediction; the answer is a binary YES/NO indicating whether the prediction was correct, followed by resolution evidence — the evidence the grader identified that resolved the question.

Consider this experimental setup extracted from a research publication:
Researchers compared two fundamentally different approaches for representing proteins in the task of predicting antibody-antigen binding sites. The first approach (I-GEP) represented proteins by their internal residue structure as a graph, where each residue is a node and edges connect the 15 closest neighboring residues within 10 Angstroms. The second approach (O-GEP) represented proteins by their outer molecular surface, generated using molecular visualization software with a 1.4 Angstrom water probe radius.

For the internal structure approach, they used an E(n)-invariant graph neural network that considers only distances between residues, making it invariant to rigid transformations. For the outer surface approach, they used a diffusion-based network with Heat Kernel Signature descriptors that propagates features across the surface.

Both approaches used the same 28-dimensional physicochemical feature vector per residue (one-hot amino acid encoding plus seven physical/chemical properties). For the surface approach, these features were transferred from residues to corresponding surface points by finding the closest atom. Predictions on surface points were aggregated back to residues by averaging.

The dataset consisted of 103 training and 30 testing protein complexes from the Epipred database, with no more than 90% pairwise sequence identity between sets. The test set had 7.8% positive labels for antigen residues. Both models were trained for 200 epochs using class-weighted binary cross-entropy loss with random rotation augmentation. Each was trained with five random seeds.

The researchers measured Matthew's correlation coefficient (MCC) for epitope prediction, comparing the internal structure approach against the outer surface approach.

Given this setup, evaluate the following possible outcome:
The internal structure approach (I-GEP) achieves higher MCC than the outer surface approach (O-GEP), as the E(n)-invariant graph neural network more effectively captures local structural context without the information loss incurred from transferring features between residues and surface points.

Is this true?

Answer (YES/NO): NO